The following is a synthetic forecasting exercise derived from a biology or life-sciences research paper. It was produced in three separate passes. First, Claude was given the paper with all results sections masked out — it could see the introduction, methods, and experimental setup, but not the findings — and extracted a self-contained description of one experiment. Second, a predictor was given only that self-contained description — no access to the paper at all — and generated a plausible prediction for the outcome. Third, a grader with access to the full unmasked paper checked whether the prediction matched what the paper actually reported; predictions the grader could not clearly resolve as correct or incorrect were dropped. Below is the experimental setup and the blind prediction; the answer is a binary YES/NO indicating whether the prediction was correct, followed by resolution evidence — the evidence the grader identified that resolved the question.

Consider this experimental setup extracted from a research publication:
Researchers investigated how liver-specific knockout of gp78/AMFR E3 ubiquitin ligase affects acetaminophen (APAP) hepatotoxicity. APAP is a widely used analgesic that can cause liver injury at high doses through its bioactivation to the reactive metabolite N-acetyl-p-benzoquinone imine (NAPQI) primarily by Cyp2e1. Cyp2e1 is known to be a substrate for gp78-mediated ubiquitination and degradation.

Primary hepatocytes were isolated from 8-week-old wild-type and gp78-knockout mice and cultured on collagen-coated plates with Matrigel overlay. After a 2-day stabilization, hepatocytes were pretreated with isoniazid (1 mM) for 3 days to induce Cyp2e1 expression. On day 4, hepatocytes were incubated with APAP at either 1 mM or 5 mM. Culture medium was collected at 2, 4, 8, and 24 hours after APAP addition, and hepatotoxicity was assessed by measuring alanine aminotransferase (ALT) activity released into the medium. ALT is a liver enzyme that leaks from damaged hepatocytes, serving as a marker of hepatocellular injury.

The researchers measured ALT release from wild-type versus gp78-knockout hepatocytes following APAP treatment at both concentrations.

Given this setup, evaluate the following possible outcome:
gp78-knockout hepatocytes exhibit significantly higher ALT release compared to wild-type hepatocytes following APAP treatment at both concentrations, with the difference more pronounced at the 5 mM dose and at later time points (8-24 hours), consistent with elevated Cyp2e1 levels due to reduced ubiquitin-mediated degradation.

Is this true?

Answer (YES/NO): NO